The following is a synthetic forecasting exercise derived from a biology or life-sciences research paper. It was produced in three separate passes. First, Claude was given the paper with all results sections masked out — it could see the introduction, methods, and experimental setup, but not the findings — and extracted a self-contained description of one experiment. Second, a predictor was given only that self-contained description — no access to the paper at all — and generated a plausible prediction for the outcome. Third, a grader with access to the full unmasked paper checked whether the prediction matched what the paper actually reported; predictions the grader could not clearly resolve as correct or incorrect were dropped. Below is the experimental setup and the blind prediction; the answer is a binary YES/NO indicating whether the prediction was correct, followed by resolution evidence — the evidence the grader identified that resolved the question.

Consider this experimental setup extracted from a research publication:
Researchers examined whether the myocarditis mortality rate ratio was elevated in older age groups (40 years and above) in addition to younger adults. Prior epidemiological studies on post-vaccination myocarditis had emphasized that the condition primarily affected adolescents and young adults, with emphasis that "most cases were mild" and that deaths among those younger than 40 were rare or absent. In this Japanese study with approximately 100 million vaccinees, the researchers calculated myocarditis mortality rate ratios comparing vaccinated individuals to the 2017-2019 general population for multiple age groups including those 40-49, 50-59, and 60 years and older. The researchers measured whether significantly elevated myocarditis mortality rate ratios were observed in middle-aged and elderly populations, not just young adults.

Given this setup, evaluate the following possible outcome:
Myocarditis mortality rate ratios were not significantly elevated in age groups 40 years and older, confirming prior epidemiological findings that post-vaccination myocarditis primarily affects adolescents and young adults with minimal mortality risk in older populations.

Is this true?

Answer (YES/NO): NO